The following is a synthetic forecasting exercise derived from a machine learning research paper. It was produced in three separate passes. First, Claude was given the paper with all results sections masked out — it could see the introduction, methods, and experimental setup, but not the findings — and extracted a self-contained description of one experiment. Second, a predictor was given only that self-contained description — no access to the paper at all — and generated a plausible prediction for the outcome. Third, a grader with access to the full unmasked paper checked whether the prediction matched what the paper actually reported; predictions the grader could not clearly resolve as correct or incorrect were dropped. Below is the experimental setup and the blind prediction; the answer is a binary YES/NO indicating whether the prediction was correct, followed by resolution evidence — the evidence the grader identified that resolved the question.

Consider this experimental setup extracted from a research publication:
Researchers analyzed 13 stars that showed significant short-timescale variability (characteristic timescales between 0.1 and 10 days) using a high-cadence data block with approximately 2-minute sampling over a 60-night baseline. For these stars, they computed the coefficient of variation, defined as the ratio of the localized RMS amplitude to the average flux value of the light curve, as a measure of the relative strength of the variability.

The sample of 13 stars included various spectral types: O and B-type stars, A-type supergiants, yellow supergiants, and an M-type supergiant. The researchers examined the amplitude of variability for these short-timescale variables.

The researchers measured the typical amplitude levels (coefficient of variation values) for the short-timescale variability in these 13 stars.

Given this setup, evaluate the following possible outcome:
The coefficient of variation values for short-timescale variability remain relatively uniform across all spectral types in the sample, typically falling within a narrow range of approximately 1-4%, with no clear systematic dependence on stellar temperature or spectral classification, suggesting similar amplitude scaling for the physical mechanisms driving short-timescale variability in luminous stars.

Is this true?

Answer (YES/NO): NO